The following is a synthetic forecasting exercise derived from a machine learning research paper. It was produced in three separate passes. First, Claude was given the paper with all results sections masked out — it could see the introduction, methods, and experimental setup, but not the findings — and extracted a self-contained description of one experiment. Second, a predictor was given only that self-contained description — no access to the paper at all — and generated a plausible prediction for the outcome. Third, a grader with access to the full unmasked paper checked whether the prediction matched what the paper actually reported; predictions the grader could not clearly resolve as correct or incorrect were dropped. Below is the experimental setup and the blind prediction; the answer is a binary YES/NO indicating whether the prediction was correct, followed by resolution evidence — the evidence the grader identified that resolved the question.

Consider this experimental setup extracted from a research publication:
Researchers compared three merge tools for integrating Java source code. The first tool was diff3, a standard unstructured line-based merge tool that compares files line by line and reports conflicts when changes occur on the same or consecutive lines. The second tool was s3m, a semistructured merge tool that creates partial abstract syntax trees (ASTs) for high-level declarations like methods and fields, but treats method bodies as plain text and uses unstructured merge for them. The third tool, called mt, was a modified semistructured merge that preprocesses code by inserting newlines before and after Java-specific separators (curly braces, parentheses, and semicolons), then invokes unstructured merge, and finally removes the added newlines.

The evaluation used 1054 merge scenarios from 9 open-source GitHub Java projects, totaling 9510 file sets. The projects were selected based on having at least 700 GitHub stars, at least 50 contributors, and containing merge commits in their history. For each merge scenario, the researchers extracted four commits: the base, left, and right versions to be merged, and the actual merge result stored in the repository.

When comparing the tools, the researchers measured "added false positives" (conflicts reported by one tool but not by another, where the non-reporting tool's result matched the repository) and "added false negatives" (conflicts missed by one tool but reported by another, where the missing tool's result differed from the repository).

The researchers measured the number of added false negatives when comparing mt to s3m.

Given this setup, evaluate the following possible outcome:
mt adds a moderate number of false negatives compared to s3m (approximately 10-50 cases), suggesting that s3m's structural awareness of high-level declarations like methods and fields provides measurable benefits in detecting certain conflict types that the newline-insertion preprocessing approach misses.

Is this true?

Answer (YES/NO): YES